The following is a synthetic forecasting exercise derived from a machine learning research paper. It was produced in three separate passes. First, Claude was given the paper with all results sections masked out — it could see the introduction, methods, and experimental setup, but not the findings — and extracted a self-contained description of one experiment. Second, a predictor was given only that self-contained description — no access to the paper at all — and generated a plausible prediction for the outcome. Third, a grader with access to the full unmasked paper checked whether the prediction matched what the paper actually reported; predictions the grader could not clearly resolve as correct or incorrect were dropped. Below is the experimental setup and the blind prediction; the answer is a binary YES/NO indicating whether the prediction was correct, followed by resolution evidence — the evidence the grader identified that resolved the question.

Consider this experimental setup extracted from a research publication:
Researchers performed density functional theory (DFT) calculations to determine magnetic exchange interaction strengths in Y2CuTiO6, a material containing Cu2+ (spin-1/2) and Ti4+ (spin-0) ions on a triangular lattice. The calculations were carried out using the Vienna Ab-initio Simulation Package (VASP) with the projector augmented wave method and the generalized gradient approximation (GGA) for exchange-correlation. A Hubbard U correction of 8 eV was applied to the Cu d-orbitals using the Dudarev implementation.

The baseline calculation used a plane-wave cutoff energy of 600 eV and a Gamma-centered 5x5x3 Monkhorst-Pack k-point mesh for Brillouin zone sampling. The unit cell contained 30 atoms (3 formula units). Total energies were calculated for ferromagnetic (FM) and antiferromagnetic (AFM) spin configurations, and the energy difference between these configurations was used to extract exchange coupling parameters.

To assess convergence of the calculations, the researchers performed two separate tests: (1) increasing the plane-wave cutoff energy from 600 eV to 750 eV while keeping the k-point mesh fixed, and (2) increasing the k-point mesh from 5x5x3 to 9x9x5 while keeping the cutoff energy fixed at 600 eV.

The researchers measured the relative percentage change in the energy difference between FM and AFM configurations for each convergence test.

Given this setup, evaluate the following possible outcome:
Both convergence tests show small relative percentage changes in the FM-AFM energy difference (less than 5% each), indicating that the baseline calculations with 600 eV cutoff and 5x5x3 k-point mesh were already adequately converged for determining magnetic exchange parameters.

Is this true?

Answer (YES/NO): NO